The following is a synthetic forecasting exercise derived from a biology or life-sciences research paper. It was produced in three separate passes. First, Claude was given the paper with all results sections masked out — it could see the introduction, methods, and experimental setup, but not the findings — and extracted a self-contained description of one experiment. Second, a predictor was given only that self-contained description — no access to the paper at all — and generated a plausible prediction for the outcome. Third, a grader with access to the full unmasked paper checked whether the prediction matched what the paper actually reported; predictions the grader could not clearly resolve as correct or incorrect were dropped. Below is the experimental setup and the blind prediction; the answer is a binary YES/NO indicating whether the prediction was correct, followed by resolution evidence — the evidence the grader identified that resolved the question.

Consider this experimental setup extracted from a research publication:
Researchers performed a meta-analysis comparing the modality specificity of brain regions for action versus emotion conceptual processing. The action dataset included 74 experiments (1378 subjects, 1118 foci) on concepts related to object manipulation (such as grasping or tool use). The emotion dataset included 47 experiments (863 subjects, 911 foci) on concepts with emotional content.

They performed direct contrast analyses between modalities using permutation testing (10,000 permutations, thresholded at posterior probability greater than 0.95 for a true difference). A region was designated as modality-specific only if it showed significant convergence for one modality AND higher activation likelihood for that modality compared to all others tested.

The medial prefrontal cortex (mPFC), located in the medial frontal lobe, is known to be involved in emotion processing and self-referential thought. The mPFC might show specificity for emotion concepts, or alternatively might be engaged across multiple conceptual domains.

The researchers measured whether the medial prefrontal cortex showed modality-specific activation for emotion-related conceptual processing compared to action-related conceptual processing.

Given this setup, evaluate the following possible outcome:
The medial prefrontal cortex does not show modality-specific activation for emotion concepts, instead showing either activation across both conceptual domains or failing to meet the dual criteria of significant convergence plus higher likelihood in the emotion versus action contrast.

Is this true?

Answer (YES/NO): NO